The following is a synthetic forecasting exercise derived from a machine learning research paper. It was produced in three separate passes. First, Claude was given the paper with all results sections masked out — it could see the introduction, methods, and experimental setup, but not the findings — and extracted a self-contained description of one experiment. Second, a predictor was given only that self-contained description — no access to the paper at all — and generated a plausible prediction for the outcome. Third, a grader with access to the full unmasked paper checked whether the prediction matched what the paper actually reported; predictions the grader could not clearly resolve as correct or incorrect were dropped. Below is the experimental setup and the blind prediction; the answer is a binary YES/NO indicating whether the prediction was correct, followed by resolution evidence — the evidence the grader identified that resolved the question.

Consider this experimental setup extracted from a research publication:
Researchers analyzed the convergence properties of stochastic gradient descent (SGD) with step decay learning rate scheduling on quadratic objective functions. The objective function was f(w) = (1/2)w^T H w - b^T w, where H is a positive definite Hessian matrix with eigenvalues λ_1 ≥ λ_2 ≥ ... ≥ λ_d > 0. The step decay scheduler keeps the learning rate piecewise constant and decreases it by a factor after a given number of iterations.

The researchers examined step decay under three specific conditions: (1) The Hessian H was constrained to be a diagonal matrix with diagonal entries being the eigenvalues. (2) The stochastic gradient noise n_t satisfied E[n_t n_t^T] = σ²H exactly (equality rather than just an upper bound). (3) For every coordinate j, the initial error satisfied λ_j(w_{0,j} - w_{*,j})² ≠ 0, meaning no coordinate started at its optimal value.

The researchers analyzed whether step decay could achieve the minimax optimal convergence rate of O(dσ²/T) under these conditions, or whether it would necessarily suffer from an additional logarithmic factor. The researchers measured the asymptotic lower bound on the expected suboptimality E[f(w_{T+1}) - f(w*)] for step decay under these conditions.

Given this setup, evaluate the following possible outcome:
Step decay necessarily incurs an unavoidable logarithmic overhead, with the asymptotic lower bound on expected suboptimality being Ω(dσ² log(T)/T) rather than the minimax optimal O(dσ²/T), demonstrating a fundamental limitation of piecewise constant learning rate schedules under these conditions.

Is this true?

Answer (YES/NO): YES